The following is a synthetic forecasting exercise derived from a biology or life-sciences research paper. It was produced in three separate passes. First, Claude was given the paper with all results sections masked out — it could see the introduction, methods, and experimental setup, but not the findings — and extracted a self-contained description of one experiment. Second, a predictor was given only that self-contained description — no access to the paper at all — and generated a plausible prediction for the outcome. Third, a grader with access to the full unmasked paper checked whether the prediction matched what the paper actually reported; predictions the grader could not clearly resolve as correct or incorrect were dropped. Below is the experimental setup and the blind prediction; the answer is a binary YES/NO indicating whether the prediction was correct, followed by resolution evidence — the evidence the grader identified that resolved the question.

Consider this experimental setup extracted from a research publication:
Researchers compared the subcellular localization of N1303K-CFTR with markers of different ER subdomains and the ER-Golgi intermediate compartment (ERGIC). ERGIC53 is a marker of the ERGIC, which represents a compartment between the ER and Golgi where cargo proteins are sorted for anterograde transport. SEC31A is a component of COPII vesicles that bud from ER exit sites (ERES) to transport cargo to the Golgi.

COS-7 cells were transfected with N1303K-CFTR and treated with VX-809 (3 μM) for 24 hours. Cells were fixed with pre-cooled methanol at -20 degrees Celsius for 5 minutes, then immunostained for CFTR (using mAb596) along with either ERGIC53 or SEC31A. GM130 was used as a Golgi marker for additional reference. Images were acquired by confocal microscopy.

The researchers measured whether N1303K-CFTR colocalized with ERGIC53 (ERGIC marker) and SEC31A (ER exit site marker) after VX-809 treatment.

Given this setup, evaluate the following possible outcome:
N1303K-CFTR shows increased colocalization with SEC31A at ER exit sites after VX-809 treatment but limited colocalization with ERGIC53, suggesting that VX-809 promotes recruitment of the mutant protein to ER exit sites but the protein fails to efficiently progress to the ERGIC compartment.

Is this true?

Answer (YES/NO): NO